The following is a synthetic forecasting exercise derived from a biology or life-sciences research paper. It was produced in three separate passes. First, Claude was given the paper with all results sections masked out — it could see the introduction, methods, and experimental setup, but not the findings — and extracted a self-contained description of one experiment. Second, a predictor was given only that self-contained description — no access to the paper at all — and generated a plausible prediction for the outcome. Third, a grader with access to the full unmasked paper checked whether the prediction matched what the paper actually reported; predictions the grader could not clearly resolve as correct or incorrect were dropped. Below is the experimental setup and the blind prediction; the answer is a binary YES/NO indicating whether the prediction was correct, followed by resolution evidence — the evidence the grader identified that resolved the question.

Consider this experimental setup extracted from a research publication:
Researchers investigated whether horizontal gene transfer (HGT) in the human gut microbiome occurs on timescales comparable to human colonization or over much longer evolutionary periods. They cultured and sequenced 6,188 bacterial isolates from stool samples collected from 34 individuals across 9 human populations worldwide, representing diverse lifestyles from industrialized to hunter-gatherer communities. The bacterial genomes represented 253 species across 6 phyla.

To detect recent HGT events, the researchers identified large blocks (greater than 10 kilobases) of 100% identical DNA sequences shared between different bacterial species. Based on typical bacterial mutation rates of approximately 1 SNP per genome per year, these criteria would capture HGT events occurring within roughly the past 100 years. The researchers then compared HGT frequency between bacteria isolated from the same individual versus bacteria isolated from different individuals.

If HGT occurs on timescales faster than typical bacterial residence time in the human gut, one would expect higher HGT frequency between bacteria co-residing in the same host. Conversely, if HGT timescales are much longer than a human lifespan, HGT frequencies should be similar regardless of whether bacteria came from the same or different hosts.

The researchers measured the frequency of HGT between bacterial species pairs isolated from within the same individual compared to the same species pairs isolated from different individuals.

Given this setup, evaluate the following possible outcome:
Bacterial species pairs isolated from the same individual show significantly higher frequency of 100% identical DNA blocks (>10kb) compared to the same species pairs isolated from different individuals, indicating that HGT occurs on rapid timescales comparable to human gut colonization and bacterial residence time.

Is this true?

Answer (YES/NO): YES